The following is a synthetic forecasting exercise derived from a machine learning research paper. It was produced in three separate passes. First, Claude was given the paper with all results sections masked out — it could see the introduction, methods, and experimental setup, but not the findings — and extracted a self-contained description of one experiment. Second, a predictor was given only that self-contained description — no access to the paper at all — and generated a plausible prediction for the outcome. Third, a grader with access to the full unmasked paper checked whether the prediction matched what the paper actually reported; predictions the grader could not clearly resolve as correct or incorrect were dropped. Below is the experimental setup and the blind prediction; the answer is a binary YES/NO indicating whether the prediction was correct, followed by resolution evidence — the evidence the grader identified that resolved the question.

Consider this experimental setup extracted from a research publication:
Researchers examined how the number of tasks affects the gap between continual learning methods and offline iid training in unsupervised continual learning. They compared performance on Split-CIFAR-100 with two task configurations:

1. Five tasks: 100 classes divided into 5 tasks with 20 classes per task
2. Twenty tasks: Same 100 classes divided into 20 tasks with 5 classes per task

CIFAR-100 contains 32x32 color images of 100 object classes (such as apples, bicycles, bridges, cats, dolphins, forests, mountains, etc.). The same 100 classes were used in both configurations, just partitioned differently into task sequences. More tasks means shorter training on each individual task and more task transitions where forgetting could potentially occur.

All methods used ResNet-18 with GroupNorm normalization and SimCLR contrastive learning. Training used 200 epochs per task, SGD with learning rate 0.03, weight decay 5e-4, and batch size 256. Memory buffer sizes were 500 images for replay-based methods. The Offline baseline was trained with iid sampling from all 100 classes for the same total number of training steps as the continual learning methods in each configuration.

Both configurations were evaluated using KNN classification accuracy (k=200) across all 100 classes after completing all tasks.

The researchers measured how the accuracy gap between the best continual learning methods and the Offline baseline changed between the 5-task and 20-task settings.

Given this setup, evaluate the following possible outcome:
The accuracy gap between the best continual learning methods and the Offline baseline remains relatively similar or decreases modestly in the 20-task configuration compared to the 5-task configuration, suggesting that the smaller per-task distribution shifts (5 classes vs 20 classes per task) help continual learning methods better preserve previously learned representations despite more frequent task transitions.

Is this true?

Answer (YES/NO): NO